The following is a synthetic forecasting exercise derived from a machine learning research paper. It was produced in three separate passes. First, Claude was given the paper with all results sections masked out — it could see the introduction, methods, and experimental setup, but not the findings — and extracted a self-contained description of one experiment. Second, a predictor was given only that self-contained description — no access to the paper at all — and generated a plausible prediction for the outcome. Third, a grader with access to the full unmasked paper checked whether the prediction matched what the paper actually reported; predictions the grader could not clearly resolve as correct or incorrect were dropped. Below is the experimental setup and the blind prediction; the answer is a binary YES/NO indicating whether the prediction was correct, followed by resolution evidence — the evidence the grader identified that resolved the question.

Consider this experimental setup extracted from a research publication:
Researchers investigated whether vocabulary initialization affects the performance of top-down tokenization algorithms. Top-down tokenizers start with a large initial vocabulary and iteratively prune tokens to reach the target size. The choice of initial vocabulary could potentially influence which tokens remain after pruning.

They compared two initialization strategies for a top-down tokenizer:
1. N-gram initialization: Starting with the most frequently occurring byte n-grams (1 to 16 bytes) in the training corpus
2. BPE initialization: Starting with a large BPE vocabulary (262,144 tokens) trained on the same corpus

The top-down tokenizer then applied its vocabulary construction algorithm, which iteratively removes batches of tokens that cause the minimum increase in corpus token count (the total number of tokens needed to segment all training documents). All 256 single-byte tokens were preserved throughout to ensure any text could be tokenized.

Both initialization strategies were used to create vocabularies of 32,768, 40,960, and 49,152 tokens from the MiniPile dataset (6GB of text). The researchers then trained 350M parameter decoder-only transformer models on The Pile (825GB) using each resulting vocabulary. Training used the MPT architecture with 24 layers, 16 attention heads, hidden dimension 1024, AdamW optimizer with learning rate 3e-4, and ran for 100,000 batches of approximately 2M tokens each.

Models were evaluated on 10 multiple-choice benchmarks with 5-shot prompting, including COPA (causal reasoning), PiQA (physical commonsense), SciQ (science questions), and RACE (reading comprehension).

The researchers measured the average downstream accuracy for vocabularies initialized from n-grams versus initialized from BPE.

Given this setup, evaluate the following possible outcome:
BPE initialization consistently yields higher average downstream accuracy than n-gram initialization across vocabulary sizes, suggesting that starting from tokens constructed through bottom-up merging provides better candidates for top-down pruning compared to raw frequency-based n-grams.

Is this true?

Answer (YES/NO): YES